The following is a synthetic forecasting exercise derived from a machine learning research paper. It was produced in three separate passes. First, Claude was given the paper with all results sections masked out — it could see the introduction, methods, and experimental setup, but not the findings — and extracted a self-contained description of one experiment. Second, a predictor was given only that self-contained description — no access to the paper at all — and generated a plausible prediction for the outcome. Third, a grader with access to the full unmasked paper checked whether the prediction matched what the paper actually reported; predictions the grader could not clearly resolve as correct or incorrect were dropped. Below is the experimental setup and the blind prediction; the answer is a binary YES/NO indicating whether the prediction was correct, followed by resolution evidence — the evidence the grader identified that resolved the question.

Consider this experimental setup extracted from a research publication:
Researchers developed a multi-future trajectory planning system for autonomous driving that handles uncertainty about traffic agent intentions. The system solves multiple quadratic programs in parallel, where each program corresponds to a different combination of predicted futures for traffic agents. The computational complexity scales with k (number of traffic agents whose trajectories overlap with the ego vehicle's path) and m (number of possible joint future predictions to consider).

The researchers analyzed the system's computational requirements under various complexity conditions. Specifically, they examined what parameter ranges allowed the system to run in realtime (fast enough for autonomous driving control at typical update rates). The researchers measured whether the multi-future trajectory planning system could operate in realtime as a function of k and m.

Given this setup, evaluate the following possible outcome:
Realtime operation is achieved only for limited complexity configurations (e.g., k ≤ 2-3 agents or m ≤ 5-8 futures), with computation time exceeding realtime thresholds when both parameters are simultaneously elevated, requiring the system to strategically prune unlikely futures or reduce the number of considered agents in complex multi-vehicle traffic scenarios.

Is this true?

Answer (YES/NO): NO